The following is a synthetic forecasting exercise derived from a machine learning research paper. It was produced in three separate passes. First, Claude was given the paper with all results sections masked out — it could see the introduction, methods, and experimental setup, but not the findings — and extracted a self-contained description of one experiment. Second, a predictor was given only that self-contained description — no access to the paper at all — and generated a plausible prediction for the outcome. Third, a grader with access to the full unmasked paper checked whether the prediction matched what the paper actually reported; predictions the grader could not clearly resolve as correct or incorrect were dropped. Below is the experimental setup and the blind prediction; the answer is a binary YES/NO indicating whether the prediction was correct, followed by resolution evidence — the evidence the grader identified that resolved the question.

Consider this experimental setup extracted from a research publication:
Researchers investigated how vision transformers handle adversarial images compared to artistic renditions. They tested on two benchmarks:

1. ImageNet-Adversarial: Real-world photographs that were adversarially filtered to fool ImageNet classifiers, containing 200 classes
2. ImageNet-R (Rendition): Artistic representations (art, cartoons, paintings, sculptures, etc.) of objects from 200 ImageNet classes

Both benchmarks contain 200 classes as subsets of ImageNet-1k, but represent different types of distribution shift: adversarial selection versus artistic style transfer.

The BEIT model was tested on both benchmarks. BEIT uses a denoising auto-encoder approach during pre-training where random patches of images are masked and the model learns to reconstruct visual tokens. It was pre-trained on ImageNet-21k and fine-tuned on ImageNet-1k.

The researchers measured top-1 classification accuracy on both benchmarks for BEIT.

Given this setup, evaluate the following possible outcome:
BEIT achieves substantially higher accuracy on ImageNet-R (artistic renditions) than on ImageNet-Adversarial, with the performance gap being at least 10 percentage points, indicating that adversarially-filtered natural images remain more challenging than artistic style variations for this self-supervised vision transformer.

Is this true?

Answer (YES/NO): YES